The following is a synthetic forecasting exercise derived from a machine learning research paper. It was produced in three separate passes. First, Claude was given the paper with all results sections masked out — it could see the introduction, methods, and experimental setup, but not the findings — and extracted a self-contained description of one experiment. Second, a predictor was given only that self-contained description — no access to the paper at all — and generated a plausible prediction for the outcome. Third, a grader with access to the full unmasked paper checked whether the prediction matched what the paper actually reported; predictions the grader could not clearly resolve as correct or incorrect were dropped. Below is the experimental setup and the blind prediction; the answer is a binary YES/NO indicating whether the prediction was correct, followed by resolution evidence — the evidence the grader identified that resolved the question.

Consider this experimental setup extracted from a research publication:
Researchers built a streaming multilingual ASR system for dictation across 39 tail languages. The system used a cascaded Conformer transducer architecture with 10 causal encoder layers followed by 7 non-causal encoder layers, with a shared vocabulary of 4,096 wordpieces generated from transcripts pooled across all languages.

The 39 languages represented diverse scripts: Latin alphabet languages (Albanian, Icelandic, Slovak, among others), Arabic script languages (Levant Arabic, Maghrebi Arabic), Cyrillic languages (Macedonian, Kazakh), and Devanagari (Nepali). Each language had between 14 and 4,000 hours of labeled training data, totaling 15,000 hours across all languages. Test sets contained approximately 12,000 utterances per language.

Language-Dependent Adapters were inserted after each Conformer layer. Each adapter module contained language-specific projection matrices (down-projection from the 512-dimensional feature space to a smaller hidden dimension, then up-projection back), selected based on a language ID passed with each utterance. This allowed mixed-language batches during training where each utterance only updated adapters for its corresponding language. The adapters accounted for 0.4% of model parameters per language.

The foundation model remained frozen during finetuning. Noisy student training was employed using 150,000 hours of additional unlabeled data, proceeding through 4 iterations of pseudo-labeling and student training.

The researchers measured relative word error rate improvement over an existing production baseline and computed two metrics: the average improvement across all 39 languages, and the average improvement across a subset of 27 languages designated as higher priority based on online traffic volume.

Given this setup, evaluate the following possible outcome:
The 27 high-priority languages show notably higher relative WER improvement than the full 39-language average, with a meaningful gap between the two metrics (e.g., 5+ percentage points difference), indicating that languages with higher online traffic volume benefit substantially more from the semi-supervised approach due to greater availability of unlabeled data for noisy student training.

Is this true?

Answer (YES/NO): NO